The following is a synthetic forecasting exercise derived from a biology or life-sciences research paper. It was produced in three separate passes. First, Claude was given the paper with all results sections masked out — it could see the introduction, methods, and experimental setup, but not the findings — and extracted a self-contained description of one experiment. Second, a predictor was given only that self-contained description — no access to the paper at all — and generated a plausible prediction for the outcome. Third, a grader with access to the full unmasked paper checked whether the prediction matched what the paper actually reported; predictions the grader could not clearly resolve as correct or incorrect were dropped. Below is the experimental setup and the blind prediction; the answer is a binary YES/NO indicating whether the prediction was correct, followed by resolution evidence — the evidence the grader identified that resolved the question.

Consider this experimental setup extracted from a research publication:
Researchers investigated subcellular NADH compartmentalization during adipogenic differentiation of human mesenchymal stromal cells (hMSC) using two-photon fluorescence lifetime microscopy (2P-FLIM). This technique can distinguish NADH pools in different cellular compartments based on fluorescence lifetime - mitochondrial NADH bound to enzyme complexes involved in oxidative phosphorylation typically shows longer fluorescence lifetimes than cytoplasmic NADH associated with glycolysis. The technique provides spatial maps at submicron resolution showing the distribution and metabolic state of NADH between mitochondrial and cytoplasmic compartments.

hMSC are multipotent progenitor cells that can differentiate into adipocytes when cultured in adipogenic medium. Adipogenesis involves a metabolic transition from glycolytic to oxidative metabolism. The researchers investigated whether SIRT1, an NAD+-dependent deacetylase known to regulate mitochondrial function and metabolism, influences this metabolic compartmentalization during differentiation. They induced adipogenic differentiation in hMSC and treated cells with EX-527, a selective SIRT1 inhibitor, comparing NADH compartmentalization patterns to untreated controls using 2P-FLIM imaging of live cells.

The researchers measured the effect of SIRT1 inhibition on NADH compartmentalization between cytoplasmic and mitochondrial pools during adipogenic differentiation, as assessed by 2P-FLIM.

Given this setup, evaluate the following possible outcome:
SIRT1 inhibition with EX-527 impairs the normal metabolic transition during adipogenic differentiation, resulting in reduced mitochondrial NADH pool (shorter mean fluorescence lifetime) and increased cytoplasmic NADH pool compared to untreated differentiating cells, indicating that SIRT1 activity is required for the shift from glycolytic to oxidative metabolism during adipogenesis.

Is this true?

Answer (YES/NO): NO